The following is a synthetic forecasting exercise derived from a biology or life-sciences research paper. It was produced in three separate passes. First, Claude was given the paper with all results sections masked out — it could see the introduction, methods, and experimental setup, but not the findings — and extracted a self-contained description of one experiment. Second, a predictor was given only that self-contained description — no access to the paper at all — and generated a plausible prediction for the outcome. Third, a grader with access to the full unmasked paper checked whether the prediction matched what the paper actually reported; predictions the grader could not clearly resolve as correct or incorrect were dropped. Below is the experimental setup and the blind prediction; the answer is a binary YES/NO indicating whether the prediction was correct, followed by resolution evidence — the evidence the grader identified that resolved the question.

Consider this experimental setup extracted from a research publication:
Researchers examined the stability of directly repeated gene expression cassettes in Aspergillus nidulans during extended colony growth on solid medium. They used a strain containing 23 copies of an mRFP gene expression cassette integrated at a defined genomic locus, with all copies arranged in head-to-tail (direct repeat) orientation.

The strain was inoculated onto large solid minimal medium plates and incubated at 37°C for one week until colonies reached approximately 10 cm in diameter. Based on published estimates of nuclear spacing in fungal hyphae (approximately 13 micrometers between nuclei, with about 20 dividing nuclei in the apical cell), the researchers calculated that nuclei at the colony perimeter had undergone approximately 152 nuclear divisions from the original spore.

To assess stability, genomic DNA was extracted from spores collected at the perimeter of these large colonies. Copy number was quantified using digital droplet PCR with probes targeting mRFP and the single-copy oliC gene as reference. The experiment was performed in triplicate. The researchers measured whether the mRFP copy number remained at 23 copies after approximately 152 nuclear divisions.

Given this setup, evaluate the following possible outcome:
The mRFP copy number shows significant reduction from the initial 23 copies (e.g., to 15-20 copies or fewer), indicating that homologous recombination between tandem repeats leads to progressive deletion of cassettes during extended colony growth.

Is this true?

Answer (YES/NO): NO